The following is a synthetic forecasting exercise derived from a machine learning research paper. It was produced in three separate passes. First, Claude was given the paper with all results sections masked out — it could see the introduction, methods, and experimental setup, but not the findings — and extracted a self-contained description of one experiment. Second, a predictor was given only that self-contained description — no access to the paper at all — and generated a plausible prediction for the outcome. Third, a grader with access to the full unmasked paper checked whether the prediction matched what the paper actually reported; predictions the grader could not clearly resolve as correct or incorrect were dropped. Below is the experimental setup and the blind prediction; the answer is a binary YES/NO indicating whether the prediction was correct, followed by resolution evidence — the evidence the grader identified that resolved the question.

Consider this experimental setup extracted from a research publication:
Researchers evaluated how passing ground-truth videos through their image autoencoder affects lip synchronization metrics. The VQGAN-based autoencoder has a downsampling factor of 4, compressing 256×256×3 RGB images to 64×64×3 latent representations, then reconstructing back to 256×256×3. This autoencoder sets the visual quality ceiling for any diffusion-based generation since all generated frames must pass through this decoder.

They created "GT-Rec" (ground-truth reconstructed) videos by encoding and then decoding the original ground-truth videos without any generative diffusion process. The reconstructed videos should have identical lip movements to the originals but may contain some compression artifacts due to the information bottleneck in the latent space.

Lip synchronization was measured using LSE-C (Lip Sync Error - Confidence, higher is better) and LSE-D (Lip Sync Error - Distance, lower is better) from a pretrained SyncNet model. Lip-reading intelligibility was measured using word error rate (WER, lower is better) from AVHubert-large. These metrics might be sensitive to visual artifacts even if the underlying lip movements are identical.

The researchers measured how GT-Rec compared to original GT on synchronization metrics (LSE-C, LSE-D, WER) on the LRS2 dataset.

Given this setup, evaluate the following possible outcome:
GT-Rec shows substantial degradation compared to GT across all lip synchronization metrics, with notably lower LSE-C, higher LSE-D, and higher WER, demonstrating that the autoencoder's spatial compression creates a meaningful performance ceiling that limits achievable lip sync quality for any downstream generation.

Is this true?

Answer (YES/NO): NO